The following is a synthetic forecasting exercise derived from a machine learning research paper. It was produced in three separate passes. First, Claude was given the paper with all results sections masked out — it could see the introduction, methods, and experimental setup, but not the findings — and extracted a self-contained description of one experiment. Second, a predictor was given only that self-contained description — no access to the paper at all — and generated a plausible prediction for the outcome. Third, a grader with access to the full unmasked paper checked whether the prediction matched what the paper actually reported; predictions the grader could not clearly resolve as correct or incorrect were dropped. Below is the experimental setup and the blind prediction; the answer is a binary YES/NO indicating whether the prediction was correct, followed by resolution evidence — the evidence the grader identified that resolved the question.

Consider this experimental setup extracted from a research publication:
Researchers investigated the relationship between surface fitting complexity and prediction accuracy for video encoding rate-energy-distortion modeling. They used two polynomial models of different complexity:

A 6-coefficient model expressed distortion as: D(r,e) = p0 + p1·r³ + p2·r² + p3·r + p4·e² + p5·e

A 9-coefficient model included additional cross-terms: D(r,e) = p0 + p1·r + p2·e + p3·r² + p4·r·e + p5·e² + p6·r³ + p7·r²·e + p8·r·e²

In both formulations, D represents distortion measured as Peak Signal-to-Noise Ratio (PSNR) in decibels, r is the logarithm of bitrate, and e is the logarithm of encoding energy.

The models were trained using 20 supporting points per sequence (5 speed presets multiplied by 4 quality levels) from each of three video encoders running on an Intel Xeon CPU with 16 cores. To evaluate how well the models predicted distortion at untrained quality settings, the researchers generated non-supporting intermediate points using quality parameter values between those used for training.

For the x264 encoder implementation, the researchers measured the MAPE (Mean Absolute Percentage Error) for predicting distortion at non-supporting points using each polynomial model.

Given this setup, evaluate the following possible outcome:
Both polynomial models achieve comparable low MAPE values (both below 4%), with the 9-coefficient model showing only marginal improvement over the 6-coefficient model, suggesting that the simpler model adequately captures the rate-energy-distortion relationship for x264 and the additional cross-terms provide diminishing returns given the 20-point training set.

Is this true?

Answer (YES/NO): YES